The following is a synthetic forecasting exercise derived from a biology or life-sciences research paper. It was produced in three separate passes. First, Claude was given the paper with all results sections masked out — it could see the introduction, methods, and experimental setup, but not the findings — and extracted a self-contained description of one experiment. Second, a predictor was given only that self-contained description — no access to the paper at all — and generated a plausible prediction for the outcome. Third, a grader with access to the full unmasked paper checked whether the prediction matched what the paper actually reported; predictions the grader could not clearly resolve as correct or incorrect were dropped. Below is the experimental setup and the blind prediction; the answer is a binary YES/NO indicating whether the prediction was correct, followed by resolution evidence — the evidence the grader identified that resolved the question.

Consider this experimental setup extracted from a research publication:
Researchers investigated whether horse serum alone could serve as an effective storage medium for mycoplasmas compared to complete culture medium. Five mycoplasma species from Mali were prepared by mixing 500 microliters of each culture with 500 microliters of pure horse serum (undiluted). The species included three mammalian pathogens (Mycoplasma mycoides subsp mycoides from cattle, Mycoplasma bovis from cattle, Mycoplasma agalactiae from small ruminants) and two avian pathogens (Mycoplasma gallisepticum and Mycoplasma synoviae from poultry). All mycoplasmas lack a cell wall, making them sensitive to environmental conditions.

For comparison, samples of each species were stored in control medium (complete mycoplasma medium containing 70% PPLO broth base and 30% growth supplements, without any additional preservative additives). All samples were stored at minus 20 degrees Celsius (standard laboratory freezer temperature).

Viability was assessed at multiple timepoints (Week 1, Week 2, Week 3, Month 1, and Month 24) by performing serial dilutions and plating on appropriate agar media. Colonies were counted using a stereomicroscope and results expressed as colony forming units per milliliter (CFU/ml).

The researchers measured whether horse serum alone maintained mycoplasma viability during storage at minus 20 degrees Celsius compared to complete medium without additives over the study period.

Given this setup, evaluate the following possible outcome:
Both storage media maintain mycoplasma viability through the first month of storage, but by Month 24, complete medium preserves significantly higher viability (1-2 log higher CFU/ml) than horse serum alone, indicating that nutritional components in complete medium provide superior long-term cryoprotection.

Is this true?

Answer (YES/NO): NO